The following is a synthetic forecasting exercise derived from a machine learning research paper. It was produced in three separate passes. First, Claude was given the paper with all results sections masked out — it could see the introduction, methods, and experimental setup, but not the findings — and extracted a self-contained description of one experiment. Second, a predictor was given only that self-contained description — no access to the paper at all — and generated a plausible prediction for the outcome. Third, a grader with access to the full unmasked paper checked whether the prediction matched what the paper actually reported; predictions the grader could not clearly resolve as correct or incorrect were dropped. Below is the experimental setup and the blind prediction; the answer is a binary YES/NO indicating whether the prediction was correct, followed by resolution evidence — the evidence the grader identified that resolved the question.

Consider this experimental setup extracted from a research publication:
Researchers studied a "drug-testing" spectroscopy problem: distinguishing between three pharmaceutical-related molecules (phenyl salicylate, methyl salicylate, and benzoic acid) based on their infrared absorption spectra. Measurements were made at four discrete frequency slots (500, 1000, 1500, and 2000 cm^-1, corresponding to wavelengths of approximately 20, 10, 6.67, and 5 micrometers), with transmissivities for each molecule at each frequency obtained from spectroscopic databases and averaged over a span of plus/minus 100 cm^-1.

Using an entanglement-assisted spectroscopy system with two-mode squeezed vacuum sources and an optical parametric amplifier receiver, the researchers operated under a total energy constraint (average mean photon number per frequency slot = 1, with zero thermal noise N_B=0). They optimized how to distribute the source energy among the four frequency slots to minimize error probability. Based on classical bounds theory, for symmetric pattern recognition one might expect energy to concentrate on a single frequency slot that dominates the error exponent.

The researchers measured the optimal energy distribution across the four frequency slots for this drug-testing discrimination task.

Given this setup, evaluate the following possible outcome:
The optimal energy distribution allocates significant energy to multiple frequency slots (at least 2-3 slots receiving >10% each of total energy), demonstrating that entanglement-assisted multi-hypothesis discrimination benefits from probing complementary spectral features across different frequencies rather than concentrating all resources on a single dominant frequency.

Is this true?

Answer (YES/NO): YES